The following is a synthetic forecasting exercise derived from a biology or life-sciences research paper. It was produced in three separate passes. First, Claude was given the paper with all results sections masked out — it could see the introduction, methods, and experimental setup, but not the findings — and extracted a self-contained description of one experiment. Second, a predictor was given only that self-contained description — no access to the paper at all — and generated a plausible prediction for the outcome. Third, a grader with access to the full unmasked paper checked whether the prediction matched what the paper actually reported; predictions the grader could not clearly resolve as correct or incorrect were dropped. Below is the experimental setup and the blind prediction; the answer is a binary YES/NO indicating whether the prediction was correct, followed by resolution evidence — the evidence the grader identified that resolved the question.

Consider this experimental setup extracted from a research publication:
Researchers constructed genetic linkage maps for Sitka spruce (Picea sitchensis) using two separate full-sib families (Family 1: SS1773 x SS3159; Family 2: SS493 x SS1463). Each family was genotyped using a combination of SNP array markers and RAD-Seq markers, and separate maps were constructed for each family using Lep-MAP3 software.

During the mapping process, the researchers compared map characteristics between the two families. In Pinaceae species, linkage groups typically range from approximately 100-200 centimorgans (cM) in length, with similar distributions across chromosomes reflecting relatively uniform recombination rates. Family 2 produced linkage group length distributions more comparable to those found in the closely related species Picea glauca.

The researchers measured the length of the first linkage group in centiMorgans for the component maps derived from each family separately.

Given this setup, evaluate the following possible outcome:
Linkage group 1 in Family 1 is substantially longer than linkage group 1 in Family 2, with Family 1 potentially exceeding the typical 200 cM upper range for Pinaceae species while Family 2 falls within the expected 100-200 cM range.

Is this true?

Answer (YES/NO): YES